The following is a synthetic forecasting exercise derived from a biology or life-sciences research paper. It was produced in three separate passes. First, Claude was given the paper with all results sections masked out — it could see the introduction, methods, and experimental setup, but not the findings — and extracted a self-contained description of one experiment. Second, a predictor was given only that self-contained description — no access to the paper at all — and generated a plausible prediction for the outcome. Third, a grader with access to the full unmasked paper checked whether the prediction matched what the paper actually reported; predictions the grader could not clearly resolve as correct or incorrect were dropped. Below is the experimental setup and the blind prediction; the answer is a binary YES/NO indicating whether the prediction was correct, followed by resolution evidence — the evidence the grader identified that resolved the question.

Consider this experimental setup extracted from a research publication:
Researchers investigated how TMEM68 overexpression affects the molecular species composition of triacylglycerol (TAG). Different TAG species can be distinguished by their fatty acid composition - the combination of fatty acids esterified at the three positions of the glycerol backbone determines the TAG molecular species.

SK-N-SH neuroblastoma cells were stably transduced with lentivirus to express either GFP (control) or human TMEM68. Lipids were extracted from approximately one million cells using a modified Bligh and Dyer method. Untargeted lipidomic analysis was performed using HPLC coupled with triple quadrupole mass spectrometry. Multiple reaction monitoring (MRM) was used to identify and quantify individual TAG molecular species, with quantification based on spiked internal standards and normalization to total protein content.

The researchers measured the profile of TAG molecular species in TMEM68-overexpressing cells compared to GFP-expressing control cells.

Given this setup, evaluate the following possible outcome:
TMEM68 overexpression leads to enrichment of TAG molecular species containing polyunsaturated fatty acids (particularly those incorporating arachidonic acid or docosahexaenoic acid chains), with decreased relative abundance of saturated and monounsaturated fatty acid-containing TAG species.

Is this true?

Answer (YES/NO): NO